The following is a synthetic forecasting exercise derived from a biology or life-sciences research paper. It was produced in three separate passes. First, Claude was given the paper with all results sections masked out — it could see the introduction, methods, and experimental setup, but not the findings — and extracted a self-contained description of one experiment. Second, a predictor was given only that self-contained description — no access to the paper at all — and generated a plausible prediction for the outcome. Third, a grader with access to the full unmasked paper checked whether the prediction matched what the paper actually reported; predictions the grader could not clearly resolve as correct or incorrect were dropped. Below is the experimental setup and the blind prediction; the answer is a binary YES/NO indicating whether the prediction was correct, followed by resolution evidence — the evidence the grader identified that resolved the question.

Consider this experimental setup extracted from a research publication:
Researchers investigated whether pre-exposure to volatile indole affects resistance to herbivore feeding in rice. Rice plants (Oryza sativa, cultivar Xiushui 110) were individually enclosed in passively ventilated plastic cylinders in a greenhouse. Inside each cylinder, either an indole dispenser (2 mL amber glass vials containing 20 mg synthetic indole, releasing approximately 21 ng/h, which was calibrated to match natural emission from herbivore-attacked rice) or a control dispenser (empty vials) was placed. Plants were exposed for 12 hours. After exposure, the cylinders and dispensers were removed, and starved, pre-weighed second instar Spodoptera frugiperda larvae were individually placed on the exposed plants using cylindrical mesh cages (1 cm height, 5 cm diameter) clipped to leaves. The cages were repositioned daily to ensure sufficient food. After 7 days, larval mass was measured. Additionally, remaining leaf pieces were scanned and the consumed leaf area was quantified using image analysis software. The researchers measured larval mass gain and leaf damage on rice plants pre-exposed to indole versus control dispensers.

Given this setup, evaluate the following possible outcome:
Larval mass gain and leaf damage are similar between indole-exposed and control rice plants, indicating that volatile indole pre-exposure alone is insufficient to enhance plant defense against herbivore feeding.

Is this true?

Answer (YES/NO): NO